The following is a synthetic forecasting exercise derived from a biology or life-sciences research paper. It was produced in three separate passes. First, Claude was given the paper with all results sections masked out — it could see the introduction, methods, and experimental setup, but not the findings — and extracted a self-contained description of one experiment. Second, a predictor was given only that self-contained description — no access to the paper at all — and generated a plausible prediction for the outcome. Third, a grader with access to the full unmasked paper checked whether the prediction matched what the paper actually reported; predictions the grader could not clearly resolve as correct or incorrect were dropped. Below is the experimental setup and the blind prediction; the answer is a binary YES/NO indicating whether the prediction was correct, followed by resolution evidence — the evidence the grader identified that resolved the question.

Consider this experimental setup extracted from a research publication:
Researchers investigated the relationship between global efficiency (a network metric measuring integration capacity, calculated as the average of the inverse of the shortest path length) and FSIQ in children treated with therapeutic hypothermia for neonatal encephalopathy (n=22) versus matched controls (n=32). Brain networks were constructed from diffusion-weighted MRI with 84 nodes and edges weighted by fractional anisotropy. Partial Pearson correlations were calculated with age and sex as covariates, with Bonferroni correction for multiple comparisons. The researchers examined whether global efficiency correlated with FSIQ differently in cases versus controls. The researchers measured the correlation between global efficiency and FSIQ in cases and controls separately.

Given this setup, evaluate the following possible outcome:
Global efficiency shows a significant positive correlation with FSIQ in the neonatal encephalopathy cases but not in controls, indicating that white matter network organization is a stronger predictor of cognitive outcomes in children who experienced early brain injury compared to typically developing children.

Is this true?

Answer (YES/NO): YES